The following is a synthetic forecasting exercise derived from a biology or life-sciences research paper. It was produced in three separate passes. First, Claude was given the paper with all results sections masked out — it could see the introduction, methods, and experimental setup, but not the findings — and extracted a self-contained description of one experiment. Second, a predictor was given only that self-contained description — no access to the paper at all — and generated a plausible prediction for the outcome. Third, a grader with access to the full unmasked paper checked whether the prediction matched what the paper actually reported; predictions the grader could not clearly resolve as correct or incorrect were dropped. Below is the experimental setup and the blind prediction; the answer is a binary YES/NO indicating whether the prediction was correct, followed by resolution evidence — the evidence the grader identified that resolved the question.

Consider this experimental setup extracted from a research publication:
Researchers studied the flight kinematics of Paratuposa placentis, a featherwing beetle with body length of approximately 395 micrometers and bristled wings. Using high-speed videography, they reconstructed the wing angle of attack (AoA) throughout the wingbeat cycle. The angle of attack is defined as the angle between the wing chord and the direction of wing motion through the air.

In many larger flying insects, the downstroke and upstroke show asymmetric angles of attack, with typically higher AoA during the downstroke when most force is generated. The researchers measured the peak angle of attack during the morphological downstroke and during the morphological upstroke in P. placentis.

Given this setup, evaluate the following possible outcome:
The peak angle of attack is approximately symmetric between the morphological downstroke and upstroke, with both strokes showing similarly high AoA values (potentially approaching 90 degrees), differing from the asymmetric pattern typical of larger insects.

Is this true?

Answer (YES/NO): YES